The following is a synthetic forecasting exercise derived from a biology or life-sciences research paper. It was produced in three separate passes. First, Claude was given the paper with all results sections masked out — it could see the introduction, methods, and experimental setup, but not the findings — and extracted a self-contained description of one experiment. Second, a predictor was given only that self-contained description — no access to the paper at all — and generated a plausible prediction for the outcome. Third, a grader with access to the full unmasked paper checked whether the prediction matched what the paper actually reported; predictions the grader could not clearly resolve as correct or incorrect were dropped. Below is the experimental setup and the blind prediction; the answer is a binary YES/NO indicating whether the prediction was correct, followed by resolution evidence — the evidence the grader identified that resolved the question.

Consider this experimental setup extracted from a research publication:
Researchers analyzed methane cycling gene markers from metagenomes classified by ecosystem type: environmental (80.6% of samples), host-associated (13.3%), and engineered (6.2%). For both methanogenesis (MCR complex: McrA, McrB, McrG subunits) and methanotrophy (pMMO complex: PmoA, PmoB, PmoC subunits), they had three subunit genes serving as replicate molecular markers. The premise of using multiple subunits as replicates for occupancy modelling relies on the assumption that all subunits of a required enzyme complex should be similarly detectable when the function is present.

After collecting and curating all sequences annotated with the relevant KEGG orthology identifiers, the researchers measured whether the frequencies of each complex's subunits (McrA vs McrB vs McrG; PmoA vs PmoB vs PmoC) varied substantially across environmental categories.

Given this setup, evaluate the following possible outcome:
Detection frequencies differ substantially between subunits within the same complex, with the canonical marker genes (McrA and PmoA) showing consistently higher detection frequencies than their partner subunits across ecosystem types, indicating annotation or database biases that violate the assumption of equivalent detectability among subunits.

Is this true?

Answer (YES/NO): NO